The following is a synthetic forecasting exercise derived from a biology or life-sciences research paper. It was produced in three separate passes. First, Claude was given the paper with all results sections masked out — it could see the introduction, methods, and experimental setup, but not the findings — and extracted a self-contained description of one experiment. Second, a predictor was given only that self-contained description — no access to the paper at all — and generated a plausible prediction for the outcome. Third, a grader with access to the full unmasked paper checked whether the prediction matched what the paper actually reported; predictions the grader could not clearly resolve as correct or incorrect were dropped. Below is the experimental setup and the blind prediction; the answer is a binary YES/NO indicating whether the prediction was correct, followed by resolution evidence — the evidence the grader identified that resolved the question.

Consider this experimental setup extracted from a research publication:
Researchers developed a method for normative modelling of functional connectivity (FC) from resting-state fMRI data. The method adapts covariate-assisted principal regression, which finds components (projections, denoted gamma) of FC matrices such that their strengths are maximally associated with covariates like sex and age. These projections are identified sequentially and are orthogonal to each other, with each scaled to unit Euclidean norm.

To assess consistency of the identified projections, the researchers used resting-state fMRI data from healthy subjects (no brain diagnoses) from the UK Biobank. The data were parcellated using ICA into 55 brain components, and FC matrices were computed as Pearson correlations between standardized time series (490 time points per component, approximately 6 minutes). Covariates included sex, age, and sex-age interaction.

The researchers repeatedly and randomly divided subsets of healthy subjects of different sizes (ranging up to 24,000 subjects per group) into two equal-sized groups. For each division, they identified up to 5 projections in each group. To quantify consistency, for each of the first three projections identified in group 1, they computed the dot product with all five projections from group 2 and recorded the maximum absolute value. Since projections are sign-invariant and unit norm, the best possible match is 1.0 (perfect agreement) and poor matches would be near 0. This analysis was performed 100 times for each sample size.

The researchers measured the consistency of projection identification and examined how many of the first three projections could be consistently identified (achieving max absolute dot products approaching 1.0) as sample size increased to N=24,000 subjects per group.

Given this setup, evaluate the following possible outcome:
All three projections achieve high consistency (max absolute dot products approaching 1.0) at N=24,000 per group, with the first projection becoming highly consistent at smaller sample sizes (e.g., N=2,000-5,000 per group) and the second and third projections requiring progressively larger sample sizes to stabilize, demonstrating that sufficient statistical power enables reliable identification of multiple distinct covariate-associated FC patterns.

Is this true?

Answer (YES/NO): NO